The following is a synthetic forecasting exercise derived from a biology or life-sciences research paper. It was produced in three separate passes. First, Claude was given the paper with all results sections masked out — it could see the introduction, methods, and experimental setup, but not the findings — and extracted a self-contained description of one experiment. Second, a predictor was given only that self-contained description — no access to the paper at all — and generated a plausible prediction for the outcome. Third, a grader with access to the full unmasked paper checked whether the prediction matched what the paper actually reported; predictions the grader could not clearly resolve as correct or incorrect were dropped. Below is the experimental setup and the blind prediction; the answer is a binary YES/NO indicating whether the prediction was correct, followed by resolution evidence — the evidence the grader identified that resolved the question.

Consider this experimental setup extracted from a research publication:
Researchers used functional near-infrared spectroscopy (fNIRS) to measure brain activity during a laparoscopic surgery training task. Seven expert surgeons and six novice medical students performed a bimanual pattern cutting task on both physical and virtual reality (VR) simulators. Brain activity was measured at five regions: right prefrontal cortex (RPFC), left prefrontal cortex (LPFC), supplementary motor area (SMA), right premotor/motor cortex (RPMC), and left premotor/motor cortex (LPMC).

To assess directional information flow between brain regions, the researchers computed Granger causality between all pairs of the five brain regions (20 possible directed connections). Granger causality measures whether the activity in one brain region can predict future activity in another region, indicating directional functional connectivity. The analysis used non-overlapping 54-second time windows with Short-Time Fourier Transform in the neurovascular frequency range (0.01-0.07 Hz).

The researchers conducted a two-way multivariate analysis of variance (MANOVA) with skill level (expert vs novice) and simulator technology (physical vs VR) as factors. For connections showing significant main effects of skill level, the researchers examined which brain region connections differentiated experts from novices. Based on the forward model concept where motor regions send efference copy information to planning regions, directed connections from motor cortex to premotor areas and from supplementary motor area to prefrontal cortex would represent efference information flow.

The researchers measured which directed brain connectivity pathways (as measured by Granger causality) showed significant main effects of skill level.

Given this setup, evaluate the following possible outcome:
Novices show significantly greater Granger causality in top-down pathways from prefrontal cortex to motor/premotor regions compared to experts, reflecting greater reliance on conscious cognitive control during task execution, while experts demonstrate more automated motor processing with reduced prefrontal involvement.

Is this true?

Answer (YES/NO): NO